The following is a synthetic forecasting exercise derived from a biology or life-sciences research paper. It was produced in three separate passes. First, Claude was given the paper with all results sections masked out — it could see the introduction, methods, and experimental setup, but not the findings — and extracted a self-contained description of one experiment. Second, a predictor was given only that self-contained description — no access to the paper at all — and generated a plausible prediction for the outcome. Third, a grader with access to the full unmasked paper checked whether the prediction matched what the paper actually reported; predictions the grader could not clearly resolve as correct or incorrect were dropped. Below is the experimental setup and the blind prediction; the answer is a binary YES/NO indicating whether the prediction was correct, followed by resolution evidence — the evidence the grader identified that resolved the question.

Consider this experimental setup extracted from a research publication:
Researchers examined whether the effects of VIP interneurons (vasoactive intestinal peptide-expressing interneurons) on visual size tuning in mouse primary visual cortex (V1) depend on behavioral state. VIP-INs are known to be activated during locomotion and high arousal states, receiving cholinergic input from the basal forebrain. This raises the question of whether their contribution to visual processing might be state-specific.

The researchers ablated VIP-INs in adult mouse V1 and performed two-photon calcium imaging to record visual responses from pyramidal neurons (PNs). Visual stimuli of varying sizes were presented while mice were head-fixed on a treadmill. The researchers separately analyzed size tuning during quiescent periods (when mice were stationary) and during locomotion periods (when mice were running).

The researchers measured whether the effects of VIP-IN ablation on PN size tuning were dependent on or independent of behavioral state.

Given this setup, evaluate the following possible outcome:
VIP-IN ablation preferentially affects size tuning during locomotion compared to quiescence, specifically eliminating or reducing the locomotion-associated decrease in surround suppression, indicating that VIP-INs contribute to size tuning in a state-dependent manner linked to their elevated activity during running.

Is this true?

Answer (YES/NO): NO